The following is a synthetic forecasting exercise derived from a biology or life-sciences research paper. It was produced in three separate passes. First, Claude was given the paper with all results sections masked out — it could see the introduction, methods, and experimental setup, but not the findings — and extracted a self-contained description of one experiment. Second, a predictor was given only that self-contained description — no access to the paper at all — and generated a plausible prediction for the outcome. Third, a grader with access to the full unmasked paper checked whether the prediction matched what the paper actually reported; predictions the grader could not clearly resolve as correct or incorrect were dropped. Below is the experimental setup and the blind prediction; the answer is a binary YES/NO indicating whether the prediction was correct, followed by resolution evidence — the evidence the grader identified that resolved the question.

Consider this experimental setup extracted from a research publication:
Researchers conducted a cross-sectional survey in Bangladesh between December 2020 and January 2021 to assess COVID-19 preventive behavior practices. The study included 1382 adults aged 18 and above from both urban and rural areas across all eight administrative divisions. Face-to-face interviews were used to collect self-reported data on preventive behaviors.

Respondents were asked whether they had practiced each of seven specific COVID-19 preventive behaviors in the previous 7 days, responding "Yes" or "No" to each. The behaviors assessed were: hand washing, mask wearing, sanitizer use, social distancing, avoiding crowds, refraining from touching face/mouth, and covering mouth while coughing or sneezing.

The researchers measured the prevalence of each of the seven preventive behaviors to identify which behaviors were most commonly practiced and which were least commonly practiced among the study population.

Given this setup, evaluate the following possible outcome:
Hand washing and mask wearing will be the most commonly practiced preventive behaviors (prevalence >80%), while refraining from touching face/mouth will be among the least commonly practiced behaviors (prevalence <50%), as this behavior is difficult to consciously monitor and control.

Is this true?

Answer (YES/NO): NO